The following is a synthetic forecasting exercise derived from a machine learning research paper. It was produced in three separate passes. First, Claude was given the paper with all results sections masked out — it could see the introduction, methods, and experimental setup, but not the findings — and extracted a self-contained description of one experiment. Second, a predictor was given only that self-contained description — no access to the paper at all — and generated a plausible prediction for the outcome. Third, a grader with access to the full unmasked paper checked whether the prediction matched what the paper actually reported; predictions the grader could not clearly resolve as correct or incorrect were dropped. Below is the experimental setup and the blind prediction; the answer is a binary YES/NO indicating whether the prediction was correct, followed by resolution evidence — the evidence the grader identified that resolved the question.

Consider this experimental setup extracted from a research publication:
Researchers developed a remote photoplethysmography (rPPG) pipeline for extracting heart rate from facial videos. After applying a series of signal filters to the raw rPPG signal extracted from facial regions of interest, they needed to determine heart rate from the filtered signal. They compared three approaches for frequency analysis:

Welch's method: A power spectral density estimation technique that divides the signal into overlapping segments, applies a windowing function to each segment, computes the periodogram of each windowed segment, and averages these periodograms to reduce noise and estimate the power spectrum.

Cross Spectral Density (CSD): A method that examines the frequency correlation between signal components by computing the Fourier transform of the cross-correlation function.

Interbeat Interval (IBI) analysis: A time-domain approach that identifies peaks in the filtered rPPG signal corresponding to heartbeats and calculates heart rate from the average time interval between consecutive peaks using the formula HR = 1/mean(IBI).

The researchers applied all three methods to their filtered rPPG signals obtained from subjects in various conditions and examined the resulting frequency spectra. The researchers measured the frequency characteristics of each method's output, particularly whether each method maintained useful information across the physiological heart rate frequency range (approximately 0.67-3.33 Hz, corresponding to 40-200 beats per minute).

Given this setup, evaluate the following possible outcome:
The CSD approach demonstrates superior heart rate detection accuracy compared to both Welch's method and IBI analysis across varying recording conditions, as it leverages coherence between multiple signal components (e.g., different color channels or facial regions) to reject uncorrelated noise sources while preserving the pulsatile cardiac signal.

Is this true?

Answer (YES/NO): NO